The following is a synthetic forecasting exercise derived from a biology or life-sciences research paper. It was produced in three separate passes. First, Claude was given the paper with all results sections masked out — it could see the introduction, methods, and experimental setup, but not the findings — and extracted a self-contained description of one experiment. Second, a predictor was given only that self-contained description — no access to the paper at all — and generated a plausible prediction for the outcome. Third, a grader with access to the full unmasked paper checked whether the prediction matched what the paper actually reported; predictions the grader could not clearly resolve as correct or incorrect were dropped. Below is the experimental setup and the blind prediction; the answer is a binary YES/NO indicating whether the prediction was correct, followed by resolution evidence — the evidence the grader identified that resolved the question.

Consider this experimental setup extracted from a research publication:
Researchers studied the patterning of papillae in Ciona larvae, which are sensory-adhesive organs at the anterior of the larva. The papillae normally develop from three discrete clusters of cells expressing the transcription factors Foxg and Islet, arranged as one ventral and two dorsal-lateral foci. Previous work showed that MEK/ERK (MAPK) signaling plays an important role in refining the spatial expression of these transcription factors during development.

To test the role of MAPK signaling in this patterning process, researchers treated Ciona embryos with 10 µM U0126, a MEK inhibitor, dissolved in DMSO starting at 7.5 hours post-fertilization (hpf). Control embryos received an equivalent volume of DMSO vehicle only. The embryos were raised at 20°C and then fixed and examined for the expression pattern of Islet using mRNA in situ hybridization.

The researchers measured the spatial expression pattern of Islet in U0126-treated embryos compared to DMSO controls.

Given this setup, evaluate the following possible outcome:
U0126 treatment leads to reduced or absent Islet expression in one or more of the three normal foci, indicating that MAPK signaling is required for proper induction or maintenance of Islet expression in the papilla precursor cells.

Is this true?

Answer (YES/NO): NO